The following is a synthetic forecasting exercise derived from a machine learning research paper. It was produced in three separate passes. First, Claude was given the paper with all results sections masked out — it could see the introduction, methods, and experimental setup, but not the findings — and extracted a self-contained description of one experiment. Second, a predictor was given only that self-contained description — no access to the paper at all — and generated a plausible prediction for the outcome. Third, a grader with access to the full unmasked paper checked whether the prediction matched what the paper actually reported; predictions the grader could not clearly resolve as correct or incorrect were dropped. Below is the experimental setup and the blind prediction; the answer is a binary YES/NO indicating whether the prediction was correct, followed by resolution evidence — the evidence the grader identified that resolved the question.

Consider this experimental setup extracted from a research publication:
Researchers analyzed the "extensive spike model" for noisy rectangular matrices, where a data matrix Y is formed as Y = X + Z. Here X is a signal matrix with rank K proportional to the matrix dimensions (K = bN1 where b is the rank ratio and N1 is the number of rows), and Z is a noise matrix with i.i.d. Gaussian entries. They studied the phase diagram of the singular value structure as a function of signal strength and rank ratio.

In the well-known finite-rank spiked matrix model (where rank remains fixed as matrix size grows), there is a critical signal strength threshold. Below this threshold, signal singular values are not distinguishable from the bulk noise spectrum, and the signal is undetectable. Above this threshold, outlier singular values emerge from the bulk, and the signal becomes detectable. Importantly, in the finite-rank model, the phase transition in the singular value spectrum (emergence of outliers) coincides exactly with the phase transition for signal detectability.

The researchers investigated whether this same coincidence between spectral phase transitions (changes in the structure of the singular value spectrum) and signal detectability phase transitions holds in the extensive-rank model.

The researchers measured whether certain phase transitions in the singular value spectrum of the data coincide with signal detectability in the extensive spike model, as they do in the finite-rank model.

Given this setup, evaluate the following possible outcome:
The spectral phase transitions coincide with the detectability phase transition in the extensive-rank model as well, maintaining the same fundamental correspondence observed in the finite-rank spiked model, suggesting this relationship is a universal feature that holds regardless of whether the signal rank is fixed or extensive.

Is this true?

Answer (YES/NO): NO